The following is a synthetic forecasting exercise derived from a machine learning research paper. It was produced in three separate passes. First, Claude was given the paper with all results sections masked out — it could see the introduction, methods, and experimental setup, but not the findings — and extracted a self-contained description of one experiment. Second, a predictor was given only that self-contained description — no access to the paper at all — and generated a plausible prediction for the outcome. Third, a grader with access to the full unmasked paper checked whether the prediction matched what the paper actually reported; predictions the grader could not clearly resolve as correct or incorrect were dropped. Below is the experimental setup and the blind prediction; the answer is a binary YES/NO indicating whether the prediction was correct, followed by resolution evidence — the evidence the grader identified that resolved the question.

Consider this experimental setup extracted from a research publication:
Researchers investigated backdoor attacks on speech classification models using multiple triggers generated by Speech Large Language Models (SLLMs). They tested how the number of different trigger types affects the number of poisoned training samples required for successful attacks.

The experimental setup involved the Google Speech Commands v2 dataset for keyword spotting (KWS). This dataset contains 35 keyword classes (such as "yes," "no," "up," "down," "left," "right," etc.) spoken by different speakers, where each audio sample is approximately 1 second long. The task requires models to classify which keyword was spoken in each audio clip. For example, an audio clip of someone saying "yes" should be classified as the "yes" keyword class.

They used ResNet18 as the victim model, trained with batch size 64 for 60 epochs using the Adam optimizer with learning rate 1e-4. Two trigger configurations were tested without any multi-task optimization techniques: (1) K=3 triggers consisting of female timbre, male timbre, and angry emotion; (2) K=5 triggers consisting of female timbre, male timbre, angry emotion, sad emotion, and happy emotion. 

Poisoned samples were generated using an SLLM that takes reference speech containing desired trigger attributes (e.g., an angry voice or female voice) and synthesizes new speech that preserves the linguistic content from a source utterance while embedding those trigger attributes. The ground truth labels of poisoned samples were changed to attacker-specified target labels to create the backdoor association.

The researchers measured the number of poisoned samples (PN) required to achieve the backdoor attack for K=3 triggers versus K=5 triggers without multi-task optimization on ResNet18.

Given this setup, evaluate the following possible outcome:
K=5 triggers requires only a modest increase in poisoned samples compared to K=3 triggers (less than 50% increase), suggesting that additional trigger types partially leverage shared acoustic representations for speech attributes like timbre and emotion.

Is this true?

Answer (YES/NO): YES